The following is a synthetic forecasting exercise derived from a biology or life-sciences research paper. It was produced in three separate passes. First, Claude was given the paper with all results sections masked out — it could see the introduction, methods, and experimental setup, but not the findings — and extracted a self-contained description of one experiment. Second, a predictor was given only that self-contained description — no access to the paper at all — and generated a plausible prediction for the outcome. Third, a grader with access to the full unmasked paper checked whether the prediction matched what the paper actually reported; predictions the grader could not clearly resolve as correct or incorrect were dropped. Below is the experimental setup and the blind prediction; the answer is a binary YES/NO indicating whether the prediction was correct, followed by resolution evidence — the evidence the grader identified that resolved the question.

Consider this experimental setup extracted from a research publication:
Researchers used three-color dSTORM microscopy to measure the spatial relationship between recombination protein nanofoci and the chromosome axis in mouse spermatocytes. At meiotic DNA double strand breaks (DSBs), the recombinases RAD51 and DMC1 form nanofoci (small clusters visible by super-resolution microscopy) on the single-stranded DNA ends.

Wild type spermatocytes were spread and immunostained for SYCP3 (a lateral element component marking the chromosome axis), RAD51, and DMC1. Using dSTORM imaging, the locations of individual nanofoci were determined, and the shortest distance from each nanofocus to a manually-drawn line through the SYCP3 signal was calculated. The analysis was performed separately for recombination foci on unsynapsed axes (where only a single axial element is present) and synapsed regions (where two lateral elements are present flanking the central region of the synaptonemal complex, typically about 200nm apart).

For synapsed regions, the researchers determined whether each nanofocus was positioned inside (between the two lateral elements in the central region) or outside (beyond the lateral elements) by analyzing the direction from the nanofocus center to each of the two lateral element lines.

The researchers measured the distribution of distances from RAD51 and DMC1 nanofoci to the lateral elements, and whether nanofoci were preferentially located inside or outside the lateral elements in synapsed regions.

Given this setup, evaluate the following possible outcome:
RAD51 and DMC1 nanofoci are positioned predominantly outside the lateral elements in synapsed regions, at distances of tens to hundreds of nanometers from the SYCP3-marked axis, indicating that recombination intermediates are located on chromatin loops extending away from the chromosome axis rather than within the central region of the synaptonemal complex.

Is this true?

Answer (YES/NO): YES